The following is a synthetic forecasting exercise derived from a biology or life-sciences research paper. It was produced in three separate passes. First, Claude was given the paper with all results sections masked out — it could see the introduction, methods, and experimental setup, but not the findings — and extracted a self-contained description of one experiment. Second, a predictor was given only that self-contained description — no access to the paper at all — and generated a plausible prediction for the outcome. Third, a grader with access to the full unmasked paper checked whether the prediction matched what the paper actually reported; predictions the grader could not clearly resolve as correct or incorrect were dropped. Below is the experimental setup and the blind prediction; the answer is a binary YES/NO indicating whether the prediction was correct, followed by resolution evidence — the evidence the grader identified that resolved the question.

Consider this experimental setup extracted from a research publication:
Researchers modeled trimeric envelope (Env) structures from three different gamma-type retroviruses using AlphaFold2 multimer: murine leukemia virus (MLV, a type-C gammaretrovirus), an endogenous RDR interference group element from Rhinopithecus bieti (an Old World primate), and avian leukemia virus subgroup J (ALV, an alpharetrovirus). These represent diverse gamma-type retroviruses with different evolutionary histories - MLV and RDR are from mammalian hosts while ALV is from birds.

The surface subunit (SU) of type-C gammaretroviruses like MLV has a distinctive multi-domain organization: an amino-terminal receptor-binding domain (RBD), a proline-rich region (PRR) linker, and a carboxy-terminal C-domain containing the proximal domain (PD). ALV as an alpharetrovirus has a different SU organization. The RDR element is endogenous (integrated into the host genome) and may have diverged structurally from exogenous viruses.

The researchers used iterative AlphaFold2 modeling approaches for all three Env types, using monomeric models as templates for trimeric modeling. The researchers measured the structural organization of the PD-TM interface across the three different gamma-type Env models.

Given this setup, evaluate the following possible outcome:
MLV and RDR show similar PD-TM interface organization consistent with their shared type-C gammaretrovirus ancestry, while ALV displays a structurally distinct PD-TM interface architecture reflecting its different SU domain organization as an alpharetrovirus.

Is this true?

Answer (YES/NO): NO